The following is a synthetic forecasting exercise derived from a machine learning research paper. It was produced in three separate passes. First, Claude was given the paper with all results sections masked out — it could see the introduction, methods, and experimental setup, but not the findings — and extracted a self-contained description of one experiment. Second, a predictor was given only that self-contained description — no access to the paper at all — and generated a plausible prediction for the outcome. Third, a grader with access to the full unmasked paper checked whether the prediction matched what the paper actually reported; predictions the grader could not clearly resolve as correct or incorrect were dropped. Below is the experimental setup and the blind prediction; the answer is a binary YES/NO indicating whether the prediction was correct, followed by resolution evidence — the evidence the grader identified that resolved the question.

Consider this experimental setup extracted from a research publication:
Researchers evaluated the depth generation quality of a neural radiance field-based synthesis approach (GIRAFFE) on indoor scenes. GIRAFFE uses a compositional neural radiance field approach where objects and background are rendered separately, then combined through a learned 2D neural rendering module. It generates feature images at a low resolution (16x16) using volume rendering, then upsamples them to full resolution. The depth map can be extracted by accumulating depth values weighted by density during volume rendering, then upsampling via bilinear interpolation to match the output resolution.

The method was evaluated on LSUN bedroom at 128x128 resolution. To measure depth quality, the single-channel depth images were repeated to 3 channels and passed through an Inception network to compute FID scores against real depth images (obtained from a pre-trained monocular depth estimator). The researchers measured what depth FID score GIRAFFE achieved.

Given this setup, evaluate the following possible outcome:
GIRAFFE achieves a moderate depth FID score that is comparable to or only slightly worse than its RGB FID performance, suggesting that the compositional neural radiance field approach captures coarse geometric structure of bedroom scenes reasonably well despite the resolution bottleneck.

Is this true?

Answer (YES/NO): NO